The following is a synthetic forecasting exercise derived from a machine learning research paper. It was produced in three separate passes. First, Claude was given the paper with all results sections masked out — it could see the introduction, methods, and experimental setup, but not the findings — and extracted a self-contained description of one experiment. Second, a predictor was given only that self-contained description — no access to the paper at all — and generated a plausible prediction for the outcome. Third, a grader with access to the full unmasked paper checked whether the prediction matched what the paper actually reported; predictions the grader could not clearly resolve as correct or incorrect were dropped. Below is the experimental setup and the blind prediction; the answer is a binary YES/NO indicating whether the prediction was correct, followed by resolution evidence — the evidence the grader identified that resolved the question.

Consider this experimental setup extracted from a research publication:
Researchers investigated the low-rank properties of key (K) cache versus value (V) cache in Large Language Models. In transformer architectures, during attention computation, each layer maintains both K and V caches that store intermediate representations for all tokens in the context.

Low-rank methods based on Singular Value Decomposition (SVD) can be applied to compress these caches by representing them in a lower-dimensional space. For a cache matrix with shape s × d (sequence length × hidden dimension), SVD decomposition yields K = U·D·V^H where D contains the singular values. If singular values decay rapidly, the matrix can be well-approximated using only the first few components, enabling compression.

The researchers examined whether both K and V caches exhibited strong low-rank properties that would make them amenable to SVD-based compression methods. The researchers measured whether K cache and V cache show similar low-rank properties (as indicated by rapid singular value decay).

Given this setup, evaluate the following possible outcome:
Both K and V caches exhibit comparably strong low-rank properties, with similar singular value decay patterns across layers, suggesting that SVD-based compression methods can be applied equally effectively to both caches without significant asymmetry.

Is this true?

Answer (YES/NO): NO